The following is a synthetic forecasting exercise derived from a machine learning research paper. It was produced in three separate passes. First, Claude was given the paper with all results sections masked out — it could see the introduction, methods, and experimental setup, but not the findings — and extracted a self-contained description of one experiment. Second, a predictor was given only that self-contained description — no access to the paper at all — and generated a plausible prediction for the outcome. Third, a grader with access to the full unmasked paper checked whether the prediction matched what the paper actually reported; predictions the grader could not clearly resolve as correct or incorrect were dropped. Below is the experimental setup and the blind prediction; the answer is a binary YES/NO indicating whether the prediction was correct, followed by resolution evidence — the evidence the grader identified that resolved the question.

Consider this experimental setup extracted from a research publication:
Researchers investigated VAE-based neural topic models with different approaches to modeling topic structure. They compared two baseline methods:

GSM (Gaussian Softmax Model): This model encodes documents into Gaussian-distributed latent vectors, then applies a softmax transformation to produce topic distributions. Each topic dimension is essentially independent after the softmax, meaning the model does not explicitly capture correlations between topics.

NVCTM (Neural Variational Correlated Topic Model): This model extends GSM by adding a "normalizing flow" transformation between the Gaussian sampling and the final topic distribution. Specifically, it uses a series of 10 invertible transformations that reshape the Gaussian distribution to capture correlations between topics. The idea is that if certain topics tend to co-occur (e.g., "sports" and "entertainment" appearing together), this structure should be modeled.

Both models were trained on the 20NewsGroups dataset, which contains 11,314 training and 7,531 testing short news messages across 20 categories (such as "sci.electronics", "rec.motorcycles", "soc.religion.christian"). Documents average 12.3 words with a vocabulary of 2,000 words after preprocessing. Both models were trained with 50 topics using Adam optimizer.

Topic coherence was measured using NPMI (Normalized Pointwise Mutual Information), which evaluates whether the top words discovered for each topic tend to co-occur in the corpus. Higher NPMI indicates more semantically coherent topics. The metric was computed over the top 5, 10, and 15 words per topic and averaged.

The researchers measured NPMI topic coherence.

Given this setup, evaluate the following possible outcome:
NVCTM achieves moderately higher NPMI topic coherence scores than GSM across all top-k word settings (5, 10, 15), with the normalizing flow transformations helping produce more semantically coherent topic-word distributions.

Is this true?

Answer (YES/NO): NO